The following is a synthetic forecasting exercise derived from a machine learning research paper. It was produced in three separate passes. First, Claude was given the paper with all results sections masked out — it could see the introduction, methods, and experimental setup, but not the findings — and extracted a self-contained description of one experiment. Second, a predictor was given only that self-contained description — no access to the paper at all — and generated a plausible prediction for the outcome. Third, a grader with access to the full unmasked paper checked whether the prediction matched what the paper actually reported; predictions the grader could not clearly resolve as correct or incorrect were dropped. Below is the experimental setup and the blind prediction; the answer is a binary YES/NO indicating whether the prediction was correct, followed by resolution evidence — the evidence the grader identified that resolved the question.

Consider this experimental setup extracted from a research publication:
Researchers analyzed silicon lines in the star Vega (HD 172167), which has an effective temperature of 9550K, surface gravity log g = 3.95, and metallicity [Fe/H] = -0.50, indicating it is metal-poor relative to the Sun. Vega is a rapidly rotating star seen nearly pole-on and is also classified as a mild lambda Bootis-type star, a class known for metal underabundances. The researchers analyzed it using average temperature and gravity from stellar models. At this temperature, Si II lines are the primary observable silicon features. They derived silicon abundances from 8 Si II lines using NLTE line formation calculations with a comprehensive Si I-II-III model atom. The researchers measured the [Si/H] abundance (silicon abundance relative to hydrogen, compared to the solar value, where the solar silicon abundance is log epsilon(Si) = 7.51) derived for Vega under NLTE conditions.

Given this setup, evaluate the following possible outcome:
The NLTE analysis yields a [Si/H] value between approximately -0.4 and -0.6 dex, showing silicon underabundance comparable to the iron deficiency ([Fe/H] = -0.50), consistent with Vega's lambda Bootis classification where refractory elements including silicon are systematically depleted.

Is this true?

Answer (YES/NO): YES